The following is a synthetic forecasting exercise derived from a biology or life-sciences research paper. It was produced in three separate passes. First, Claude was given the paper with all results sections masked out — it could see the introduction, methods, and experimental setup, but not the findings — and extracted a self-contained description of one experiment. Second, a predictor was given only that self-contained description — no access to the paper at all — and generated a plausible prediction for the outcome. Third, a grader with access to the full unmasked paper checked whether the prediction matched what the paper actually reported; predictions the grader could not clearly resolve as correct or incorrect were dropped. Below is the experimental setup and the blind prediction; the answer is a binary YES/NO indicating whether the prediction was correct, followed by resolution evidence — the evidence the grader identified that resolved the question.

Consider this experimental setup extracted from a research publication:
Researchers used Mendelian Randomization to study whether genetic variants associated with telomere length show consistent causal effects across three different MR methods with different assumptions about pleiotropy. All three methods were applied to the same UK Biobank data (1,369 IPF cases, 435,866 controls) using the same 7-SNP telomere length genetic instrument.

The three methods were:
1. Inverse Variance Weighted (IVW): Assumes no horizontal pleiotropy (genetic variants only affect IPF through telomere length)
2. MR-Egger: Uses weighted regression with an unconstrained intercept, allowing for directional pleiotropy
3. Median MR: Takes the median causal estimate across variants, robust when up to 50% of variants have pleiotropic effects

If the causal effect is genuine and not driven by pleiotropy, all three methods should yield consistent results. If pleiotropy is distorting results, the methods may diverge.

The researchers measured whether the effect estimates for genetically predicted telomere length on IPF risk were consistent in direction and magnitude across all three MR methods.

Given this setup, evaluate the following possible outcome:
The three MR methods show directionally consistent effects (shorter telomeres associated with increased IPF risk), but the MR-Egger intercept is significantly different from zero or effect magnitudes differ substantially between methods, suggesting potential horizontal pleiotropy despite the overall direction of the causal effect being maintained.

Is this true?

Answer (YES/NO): NO